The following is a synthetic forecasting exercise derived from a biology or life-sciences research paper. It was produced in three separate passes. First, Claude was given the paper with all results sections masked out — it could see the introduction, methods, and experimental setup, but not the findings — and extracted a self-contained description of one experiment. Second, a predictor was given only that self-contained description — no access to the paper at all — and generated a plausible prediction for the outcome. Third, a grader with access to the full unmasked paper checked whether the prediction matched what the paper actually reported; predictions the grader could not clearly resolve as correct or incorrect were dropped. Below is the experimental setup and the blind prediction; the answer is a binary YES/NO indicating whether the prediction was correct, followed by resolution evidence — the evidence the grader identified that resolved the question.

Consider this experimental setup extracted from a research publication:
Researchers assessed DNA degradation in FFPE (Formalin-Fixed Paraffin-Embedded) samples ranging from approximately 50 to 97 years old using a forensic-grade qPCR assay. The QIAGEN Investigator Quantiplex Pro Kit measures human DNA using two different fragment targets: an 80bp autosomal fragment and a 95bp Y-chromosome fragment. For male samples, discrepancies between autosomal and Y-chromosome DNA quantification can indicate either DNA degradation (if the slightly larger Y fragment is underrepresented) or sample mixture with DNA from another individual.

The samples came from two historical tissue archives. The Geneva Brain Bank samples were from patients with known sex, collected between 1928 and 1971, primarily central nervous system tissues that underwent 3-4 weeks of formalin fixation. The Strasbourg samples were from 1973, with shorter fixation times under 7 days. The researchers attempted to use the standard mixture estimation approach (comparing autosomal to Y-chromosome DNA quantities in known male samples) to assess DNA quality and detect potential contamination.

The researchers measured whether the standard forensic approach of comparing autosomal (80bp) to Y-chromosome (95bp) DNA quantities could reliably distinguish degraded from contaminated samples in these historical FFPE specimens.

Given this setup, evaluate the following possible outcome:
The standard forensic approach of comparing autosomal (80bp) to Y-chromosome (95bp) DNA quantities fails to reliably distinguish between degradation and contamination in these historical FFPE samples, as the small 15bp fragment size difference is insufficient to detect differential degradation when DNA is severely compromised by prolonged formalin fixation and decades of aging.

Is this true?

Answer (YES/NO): YES